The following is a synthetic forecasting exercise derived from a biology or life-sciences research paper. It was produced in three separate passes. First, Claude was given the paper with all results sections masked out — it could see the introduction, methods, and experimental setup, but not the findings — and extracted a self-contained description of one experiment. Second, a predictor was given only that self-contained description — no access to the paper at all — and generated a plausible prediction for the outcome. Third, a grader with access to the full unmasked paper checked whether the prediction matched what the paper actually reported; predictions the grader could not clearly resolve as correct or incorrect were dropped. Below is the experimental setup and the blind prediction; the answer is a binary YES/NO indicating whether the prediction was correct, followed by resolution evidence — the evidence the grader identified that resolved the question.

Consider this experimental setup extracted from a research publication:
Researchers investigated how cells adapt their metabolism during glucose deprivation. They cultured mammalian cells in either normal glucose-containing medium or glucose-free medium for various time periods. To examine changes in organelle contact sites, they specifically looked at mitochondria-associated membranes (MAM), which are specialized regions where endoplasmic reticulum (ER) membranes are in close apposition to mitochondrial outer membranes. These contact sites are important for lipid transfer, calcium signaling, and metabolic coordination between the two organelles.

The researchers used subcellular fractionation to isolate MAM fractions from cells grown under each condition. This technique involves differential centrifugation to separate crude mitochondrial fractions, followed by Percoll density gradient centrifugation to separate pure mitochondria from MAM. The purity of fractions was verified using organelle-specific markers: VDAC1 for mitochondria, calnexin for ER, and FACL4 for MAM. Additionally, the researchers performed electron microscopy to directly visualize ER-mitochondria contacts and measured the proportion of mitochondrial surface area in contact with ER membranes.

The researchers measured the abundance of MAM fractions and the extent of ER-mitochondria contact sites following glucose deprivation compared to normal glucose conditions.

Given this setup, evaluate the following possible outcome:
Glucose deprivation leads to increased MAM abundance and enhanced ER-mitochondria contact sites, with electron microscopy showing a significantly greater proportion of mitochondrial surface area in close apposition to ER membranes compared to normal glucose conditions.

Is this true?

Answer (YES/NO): YES